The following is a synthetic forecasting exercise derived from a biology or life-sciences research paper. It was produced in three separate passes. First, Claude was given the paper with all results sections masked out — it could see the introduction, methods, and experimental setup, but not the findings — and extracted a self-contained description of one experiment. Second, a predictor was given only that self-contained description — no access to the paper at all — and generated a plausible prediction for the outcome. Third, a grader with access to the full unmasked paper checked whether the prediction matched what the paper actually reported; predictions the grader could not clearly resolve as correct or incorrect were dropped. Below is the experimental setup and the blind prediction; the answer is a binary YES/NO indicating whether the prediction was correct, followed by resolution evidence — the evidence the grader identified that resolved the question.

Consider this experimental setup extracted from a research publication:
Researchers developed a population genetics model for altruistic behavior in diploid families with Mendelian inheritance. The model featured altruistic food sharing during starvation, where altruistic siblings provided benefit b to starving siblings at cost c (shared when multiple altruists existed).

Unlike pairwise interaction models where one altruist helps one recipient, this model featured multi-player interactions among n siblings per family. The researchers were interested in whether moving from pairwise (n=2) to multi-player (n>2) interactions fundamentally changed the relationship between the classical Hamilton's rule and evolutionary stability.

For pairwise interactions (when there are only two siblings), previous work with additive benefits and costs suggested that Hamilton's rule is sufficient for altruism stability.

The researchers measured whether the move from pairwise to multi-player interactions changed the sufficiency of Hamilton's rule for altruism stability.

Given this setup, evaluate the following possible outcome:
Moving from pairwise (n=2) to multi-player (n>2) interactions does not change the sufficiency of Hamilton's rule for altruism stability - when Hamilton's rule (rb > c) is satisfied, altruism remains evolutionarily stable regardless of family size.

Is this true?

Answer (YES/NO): NO